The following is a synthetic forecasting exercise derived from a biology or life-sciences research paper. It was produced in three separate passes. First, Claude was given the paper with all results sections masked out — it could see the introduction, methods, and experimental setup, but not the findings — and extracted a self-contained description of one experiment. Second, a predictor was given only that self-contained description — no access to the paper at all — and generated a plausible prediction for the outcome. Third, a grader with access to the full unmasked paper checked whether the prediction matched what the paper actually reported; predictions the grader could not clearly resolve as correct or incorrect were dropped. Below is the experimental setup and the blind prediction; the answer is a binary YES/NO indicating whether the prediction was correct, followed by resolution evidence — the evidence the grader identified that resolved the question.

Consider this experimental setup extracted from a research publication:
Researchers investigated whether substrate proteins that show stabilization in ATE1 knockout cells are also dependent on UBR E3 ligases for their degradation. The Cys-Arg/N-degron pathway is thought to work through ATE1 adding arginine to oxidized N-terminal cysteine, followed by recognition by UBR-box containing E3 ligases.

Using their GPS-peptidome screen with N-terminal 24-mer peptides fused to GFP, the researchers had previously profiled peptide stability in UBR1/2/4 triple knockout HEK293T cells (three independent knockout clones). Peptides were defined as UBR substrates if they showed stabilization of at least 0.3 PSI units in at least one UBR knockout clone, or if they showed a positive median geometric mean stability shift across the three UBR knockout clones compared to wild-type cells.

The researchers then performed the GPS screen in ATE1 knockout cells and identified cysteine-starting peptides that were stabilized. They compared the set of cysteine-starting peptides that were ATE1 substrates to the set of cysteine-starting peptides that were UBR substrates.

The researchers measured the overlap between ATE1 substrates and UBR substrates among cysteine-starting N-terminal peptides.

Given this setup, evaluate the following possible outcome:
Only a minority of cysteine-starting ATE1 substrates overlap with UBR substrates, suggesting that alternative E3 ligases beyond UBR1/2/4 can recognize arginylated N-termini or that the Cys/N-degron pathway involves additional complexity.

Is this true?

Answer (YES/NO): NO